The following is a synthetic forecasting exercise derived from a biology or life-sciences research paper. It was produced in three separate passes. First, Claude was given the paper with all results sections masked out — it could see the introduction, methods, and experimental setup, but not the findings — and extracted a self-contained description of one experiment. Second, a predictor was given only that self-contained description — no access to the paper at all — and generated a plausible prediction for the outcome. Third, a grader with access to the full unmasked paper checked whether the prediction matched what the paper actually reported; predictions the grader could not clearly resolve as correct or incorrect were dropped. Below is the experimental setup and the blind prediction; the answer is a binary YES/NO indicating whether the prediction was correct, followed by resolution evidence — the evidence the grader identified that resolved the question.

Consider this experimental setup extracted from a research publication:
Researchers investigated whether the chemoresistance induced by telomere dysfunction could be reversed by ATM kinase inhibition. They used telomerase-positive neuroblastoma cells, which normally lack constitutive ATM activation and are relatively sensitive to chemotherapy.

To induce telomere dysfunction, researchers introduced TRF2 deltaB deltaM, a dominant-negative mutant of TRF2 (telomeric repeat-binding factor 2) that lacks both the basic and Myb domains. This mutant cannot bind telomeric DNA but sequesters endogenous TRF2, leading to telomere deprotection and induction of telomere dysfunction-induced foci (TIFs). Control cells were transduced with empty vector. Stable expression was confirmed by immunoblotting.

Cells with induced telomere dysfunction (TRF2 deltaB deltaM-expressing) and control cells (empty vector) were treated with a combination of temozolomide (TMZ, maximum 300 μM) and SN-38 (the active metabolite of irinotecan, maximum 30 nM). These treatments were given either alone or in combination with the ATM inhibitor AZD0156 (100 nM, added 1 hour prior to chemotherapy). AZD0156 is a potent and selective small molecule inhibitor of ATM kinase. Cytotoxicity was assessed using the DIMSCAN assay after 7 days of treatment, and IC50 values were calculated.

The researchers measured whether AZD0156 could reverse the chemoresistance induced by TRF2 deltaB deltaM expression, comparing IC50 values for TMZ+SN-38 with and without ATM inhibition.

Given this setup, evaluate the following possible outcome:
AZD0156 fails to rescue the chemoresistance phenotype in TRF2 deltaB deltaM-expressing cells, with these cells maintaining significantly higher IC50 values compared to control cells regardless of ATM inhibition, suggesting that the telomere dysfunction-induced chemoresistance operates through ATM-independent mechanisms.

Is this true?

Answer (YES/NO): NO